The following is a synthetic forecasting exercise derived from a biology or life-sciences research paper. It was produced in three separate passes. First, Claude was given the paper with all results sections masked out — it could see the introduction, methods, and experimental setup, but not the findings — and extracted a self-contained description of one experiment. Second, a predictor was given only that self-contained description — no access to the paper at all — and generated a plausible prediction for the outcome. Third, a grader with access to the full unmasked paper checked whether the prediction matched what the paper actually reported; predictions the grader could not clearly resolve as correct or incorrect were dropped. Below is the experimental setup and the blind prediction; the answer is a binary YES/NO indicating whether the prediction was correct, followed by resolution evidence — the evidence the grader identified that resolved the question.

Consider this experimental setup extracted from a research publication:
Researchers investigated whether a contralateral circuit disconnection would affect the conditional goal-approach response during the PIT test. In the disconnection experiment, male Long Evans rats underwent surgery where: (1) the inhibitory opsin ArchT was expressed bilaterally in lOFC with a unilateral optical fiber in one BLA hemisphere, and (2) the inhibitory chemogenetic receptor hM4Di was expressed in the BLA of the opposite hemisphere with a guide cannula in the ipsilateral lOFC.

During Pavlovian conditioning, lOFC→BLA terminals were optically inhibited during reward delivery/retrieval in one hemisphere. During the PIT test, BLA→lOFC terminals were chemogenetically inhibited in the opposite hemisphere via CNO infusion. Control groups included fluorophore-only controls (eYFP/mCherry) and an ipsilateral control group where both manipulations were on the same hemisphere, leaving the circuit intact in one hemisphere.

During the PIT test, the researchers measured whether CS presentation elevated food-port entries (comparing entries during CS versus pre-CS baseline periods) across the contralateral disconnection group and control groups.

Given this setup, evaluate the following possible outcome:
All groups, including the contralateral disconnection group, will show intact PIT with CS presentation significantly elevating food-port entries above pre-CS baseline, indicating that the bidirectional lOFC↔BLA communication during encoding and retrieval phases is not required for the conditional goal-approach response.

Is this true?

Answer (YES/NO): NO